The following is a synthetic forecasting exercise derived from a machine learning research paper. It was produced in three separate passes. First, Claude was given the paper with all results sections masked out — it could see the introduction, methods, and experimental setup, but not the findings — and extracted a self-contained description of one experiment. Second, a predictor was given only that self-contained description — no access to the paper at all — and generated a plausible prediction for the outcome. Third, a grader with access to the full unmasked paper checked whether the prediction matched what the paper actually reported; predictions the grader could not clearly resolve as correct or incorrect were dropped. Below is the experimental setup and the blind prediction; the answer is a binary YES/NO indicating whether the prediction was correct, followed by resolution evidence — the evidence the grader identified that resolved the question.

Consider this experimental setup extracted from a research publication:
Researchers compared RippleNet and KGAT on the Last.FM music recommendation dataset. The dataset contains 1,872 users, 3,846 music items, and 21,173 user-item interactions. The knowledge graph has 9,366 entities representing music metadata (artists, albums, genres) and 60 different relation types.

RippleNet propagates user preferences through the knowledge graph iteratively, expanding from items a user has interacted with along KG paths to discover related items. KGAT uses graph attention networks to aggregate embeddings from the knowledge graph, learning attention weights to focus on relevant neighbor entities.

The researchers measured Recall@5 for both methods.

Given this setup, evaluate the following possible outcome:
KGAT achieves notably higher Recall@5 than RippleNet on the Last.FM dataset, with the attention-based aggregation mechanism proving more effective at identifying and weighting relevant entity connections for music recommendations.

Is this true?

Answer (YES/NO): NO